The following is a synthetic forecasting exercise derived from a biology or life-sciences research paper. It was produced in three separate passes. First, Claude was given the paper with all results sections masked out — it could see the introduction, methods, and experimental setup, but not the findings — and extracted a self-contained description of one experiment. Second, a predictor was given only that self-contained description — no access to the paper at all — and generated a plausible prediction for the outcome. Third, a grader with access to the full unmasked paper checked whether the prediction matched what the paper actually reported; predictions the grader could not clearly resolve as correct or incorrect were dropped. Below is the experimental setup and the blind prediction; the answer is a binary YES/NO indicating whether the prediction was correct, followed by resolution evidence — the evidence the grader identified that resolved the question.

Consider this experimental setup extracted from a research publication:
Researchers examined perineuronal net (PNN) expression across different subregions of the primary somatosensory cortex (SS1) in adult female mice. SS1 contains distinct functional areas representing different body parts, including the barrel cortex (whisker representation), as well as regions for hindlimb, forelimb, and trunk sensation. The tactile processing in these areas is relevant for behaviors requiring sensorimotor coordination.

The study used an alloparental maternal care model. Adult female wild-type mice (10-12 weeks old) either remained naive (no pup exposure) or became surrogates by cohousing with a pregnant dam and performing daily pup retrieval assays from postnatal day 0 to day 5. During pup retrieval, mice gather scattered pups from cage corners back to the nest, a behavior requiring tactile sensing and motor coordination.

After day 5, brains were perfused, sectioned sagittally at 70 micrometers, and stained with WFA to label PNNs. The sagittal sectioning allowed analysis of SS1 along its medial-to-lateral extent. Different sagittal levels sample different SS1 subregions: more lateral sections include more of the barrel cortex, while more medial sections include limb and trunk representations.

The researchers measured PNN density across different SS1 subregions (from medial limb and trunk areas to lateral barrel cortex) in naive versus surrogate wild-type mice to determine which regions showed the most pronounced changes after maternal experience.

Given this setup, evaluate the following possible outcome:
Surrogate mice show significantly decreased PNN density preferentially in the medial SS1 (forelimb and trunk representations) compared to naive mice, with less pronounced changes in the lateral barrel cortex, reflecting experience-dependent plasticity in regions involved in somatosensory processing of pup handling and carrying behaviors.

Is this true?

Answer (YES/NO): NO